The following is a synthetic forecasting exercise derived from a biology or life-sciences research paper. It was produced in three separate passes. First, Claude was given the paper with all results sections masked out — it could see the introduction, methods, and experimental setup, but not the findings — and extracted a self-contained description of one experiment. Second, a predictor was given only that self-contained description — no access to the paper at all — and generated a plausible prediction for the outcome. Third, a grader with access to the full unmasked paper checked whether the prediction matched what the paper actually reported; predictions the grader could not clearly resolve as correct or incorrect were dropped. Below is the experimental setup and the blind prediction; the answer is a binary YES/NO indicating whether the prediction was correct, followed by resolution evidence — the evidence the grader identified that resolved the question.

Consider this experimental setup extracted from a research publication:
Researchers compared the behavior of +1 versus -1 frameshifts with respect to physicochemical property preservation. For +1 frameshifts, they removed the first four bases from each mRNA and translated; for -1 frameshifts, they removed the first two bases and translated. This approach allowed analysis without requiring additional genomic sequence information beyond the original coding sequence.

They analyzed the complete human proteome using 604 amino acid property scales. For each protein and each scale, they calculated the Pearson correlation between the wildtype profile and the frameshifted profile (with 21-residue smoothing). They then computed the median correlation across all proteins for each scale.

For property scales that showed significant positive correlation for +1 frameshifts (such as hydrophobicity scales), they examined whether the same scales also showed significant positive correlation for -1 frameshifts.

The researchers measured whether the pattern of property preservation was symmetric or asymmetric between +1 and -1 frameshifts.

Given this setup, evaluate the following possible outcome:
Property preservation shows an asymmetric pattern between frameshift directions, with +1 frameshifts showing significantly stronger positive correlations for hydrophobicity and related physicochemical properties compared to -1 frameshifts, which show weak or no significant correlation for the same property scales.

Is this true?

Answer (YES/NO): NO